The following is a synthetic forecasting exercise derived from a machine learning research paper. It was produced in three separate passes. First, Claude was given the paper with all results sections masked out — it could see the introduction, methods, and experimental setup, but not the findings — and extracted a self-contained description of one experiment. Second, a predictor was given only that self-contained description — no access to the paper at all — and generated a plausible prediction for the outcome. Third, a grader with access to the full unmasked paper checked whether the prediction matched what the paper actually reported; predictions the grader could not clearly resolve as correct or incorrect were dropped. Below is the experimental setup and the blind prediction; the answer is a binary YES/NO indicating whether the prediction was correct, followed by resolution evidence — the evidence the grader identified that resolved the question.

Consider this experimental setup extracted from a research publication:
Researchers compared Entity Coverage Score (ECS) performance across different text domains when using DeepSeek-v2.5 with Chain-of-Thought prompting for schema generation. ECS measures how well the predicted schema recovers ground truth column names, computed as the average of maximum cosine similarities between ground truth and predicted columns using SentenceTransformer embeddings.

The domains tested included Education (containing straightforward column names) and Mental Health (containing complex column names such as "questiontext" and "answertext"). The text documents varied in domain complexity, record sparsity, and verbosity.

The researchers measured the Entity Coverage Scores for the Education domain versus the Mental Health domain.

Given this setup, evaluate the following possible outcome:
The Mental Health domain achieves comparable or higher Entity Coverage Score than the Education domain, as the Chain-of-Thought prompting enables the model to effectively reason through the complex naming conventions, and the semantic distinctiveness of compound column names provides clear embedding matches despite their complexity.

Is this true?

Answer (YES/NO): NO